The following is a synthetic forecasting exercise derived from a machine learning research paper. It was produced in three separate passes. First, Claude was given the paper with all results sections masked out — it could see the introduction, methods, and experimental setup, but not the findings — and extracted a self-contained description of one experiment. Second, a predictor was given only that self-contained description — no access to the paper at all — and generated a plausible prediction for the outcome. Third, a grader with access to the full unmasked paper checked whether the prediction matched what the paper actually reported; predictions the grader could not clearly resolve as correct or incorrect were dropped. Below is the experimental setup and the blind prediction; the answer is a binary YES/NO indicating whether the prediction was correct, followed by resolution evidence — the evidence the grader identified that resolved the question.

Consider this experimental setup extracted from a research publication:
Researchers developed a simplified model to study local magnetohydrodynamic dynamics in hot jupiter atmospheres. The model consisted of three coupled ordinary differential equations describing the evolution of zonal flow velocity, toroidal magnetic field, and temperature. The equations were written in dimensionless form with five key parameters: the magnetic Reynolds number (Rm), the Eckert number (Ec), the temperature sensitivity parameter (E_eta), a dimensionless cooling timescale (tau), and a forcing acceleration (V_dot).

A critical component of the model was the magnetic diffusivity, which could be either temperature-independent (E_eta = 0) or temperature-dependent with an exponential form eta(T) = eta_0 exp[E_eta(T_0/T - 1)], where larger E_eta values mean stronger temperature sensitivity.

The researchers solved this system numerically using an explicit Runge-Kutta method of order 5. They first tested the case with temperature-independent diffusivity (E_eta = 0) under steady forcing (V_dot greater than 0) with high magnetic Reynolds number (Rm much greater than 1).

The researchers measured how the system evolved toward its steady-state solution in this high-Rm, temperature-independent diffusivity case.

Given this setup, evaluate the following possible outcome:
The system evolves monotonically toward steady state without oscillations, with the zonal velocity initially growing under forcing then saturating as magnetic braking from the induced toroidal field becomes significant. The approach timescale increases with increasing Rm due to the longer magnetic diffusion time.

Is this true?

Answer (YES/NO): NO